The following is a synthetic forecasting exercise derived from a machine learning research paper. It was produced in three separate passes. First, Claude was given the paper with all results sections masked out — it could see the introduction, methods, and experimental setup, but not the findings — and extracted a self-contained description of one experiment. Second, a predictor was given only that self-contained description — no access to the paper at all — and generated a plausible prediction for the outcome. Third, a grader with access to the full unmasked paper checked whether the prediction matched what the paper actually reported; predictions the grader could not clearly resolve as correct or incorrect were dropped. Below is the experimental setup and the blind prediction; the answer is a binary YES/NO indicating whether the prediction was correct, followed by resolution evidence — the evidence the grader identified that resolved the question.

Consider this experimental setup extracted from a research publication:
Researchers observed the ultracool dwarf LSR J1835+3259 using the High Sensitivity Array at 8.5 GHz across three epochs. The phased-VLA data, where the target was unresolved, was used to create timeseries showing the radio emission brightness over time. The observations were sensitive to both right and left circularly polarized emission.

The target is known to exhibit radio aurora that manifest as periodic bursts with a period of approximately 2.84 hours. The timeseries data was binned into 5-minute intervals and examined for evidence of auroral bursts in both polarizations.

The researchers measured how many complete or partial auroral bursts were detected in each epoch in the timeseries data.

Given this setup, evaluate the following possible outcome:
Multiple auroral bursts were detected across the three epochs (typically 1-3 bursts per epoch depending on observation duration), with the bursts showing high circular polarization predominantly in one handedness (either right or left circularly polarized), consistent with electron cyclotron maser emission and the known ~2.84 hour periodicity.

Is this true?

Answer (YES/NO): YES